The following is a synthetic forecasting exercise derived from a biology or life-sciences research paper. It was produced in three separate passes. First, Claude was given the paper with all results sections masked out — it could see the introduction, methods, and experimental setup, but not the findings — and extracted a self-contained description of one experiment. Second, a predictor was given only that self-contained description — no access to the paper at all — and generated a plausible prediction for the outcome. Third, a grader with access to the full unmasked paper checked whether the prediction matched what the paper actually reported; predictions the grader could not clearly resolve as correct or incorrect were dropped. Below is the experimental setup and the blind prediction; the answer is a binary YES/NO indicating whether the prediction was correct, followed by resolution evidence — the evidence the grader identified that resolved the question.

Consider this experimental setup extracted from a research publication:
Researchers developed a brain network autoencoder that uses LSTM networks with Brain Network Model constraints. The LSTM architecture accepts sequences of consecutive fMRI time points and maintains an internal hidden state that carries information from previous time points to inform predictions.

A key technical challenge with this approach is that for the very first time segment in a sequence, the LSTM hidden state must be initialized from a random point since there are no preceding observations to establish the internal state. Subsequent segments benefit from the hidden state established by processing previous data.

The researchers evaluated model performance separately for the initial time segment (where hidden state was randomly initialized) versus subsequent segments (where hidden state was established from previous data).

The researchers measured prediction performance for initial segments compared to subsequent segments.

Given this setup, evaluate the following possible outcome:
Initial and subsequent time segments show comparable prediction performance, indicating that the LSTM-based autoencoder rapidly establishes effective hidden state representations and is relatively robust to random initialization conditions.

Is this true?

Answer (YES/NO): NO